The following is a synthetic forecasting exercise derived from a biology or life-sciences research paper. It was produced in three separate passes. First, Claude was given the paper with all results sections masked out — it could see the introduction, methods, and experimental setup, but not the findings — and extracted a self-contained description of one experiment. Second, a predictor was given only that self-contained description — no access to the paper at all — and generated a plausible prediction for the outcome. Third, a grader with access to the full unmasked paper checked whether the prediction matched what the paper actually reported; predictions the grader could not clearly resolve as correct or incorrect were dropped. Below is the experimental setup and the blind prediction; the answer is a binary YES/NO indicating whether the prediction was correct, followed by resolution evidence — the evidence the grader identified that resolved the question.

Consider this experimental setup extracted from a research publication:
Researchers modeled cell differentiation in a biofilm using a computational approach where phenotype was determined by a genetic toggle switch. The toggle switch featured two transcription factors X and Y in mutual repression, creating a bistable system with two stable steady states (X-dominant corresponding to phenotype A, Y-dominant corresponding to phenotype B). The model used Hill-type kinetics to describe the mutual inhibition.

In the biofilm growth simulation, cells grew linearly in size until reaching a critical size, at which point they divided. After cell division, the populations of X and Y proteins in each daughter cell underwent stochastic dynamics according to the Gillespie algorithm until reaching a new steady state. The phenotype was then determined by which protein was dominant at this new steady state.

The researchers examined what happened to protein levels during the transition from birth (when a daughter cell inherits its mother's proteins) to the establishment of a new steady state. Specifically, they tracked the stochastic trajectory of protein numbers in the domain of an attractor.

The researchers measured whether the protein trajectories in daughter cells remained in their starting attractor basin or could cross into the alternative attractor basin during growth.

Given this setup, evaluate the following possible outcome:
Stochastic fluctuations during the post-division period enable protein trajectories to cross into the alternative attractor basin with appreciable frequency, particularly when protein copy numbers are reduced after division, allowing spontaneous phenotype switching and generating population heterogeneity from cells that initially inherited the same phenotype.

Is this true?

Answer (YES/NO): NO